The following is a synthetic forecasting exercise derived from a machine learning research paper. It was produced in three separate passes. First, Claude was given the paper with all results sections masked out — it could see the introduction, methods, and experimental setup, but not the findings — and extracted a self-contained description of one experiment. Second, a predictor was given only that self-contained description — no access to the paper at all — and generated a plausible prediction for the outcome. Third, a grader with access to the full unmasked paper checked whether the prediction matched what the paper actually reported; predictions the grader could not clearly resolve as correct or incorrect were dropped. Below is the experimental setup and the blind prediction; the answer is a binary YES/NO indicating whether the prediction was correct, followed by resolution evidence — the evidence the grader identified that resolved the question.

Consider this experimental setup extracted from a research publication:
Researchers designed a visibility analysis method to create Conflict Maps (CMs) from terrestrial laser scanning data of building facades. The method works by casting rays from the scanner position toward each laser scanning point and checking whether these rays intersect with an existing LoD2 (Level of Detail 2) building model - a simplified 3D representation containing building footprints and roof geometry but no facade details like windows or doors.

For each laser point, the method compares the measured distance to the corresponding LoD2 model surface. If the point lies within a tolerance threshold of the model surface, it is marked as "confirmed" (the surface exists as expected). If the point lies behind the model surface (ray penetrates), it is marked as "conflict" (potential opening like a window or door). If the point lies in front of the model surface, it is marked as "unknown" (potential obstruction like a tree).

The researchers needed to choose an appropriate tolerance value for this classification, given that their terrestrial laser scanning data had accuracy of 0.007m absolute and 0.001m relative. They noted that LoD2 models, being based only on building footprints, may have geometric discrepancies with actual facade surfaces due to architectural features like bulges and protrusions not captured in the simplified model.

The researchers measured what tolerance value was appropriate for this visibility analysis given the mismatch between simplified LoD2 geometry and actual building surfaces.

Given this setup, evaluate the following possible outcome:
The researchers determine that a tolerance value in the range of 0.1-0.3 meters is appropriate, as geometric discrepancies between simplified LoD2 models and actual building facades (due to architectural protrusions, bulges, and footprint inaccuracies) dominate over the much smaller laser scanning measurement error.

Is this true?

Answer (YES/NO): NO